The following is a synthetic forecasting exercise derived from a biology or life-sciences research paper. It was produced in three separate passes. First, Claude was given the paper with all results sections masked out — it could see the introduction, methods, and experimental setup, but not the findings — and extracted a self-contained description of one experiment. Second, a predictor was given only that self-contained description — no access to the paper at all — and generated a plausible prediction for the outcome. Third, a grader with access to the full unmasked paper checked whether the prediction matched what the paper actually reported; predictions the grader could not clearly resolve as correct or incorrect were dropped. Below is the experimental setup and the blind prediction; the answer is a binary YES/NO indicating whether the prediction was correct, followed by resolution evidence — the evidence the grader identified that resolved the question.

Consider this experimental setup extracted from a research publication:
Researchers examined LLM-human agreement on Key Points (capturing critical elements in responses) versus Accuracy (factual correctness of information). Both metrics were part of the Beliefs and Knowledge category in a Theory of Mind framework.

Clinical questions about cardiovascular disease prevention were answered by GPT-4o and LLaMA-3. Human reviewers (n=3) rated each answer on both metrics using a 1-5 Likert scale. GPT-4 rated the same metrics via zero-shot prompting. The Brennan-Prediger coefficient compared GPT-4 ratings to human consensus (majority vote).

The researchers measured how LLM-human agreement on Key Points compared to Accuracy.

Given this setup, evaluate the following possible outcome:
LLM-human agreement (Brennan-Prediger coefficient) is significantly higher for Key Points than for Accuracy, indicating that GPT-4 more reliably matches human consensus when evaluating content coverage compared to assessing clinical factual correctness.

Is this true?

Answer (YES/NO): NO